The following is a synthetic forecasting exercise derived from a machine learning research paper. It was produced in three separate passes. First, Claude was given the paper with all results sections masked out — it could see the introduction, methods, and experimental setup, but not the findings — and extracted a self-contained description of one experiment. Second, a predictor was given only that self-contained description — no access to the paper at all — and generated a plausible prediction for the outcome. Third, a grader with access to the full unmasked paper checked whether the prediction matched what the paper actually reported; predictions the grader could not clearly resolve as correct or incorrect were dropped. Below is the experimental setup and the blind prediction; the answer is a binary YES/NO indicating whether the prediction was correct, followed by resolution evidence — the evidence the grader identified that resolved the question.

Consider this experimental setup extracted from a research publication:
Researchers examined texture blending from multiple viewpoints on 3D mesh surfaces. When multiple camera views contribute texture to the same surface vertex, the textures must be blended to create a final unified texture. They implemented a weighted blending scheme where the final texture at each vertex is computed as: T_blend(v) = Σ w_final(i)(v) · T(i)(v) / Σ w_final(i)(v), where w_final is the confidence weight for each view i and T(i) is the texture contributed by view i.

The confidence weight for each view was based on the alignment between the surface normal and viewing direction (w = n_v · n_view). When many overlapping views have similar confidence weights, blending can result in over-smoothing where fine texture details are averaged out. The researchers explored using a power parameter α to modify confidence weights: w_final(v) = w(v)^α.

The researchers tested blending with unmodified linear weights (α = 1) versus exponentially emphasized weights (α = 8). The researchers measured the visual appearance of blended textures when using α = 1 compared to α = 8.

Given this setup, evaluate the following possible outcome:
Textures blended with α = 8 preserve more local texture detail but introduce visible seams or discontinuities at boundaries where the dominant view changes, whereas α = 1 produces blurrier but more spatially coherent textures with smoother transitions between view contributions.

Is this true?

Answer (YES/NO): NO